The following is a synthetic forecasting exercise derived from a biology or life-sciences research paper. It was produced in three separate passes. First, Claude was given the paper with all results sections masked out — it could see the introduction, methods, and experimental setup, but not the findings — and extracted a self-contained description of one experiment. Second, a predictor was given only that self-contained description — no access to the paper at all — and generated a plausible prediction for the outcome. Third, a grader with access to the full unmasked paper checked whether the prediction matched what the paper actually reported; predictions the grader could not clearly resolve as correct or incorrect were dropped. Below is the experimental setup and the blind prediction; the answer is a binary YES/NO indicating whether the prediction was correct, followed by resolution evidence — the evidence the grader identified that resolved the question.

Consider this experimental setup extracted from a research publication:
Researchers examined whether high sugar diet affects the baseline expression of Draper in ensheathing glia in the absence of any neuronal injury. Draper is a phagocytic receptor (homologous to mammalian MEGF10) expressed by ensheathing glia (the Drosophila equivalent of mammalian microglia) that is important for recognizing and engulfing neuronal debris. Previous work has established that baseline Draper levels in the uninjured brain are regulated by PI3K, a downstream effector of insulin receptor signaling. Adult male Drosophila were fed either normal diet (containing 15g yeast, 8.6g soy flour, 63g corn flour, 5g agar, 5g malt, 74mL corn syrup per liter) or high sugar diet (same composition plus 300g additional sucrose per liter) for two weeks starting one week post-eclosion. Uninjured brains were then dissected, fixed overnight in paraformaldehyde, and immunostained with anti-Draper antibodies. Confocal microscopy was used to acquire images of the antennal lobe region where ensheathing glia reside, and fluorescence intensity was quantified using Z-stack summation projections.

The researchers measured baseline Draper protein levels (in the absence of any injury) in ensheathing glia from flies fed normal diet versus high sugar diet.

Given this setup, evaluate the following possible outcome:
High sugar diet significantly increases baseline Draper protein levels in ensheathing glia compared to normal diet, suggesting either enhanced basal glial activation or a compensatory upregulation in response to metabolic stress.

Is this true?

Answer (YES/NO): NO